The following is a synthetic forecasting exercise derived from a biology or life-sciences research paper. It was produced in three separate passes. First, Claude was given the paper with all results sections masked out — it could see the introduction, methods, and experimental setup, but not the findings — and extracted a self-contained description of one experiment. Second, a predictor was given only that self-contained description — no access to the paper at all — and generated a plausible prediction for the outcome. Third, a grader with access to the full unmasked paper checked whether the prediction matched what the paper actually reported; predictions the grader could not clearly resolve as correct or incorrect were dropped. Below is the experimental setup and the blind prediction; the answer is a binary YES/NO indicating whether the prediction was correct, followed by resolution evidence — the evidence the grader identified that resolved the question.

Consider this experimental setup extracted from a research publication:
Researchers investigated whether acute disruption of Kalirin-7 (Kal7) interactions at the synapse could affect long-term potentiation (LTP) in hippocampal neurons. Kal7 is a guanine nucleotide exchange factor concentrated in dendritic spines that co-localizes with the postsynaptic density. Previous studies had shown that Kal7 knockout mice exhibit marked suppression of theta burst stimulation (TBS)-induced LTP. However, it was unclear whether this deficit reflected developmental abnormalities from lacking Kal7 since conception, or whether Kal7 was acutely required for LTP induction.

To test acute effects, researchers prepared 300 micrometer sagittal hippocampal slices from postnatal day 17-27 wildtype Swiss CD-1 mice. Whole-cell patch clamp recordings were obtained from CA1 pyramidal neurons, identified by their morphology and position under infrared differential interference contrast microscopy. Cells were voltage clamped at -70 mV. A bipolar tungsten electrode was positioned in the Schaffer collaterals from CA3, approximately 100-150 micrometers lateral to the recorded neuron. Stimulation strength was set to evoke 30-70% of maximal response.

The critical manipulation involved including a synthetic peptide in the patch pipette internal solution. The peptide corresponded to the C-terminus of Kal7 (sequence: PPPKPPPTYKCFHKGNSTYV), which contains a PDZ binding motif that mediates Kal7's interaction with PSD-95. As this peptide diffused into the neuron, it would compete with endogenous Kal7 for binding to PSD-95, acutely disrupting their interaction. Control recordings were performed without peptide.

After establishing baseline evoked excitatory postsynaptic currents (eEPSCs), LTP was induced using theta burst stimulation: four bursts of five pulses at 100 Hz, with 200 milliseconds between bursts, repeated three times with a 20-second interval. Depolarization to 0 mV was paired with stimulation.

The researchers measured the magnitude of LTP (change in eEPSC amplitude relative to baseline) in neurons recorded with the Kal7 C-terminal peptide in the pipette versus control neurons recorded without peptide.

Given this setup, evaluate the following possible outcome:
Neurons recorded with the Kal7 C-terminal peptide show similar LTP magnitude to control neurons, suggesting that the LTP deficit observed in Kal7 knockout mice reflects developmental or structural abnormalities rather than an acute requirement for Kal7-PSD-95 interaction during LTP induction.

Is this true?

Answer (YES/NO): NO